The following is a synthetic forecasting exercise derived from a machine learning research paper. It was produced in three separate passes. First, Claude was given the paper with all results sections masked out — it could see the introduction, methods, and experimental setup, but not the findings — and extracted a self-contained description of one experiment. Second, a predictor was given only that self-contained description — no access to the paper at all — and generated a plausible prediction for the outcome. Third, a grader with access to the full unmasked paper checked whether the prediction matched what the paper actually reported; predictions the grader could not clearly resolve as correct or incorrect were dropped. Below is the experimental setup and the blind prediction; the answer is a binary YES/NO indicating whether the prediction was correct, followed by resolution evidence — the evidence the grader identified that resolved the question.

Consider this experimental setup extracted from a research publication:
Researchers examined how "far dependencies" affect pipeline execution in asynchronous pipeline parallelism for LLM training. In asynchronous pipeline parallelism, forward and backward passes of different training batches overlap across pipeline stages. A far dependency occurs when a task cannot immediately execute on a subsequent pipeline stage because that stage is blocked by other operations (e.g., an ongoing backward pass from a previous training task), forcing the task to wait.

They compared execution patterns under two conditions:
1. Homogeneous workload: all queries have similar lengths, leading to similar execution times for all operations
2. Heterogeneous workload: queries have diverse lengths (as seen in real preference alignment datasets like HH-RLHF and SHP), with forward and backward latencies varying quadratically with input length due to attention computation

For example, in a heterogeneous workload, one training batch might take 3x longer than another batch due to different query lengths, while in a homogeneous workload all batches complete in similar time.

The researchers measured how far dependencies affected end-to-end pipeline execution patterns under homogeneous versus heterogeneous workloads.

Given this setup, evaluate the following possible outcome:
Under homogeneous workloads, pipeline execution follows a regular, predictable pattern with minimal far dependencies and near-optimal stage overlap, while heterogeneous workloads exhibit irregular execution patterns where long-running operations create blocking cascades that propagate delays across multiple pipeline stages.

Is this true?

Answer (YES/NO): YES